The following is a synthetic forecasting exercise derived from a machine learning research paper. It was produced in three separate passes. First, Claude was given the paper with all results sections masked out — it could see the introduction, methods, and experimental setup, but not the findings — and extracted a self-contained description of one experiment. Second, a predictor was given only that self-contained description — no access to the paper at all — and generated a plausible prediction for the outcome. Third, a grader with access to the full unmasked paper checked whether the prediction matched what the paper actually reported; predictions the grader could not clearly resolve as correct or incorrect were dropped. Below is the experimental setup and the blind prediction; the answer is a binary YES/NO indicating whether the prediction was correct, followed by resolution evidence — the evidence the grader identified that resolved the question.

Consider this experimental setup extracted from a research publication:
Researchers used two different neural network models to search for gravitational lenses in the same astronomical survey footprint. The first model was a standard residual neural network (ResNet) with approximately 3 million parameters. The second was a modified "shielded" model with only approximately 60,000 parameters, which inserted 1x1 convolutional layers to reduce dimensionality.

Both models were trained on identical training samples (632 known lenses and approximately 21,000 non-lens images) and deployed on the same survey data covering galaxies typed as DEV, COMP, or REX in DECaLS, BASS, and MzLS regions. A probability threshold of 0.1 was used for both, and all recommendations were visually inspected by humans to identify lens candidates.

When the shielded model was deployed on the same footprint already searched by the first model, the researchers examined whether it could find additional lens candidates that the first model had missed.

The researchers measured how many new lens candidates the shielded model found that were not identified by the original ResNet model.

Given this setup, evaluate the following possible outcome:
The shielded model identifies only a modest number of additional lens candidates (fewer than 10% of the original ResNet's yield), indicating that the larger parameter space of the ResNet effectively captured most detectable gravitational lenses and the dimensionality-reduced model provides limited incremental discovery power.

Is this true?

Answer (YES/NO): NO